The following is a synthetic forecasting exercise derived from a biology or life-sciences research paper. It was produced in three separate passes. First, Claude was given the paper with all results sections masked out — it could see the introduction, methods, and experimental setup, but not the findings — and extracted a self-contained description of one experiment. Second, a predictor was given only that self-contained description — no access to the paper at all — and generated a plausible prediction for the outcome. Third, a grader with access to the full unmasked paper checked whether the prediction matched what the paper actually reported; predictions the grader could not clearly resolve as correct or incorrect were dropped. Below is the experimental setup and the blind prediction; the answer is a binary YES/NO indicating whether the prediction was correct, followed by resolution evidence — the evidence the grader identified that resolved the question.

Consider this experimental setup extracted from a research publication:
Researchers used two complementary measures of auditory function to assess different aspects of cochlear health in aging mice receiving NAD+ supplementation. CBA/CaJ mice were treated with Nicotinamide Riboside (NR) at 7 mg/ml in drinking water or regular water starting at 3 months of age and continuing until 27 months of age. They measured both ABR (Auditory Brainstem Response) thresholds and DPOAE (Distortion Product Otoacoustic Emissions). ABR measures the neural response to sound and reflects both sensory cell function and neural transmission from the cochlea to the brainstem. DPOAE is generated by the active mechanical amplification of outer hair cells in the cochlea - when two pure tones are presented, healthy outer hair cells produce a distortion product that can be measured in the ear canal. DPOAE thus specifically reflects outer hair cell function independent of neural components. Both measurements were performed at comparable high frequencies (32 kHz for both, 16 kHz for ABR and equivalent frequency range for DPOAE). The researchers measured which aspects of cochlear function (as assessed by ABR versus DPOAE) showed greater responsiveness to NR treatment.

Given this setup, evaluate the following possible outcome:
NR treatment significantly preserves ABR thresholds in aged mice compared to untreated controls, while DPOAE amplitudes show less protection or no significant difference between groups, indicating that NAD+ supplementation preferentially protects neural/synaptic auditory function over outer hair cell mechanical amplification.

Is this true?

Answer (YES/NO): YES